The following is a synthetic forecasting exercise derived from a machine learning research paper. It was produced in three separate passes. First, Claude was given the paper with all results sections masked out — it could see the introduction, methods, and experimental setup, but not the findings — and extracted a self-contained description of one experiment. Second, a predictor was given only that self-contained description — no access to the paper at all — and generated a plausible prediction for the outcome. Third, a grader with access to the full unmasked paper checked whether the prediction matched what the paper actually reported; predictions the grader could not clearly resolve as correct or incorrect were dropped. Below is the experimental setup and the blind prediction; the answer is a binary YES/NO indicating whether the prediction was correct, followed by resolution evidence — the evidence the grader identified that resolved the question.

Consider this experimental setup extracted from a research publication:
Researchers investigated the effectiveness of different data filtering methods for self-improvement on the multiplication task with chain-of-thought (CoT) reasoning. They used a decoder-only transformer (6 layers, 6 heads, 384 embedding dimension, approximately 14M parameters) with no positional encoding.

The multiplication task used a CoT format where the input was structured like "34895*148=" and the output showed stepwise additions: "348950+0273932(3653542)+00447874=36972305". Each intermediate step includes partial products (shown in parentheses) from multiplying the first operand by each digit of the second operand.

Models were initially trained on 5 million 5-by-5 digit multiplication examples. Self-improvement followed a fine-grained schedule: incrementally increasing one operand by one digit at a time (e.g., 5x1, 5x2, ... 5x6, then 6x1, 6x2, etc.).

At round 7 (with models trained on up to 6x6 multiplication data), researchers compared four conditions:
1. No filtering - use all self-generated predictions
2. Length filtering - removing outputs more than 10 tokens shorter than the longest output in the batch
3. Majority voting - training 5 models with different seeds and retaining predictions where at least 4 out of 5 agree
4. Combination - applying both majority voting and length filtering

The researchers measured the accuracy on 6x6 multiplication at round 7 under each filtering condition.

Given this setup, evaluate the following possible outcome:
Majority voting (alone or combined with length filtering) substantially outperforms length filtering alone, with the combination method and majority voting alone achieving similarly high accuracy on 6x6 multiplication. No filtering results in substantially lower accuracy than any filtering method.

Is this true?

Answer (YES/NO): NO